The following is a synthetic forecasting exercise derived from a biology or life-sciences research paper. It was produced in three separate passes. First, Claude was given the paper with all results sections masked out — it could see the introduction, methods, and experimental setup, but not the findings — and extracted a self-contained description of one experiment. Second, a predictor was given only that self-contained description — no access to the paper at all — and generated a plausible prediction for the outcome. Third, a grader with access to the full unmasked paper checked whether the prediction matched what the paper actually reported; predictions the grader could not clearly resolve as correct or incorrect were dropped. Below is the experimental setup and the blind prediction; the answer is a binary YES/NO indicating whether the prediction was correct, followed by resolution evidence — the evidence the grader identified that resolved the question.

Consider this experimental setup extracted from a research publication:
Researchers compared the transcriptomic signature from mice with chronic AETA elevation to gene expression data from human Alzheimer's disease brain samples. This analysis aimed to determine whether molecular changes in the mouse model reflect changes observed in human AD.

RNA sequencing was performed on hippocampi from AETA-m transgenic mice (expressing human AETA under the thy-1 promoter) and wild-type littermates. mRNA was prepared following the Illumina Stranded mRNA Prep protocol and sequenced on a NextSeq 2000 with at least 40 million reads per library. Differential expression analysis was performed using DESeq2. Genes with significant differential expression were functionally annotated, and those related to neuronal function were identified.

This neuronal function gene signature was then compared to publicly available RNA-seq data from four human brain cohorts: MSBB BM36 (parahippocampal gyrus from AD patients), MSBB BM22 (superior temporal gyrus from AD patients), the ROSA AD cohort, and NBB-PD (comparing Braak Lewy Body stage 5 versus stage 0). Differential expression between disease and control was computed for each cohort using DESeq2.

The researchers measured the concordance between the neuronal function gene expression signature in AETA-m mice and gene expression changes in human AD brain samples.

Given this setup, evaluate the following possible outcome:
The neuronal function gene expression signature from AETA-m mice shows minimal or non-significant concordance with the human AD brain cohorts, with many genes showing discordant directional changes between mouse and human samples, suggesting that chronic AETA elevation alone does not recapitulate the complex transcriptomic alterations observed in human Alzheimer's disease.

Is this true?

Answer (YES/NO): NO